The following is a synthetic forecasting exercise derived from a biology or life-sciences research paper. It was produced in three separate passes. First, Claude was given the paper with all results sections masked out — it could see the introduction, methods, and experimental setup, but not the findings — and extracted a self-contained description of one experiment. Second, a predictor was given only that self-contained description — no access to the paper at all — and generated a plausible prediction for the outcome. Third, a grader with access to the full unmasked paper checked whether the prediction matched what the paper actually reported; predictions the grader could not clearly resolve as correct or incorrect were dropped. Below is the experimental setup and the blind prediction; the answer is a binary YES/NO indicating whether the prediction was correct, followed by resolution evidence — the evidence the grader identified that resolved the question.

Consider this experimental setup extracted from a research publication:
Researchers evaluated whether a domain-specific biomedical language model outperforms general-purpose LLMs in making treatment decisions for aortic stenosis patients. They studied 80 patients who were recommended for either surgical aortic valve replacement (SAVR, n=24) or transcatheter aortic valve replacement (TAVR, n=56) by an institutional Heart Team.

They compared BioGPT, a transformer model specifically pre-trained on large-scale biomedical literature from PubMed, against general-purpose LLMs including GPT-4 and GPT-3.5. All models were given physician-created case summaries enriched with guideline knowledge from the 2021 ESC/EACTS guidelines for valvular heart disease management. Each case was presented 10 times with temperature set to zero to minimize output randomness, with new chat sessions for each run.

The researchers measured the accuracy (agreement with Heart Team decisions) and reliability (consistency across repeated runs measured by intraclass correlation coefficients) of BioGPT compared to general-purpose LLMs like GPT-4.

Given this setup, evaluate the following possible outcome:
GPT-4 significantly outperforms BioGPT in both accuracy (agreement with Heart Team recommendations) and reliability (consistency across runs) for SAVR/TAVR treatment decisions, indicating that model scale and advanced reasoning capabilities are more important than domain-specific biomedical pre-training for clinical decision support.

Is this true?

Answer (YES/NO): YES